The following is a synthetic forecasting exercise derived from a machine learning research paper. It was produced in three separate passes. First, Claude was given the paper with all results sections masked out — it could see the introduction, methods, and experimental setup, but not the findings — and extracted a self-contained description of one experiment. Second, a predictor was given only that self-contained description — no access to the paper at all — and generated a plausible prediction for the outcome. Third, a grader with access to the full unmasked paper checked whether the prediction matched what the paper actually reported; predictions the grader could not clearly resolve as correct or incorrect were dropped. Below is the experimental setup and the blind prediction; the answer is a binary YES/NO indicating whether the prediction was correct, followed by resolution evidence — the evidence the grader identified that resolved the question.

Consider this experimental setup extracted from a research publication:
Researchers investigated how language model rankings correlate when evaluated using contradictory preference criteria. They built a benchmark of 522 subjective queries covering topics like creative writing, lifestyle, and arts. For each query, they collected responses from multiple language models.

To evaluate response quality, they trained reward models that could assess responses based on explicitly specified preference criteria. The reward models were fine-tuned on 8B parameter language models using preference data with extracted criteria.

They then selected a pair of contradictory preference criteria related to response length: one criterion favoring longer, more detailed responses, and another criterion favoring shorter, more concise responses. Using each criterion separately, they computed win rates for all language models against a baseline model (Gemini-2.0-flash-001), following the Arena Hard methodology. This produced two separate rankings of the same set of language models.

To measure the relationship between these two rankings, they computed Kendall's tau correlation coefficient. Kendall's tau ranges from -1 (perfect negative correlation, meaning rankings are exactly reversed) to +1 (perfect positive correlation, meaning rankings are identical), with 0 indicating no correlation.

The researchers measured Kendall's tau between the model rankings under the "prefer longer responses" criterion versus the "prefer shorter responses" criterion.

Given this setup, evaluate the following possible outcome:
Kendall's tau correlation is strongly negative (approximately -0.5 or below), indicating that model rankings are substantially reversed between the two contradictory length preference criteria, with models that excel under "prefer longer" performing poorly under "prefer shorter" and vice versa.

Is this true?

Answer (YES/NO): YES